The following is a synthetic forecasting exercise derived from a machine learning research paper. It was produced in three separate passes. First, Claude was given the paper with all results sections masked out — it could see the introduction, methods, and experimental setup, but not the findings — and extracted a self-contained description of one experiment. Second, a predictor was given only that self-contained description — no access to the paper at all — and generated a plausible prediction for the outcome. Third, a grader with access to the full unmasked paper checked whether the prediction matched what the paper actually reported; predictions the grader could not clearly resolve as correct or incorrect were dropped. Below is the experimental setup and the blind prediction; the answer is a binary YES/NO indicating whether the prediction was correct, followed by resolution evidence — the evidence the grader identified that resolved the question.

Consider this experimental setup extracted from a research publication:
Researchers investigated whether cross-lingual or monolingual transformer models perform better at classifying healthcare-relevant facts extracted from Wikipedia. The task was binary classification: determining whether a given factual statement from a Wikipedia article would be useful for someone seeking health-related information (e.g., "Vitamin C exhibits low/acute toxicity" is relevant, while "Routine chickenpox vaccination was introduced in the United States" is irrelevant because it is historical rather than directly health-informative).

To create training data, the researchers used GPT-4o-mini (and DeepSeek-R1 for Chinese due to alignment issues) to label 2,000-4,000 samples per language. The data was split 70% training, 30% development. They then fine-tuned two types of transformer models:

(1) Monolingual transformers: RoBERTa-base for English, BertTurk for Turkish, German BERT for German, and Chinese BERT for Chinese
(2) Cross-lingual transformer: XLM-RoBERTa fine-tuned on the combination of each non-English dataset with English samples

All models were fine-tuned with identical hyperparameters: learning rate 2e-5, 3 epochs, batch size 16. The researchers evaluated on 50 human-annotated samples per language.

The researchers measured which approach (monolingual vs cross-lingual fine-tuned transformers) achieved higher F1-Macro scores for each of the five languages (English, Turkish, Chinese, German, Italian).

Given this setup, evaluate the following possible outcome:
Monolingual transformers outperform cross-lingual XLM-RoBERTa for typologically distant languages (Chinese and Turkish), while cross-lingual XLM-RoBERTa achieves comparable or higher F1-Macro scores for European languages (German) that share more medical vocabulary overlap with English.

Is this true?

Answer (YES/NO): NO